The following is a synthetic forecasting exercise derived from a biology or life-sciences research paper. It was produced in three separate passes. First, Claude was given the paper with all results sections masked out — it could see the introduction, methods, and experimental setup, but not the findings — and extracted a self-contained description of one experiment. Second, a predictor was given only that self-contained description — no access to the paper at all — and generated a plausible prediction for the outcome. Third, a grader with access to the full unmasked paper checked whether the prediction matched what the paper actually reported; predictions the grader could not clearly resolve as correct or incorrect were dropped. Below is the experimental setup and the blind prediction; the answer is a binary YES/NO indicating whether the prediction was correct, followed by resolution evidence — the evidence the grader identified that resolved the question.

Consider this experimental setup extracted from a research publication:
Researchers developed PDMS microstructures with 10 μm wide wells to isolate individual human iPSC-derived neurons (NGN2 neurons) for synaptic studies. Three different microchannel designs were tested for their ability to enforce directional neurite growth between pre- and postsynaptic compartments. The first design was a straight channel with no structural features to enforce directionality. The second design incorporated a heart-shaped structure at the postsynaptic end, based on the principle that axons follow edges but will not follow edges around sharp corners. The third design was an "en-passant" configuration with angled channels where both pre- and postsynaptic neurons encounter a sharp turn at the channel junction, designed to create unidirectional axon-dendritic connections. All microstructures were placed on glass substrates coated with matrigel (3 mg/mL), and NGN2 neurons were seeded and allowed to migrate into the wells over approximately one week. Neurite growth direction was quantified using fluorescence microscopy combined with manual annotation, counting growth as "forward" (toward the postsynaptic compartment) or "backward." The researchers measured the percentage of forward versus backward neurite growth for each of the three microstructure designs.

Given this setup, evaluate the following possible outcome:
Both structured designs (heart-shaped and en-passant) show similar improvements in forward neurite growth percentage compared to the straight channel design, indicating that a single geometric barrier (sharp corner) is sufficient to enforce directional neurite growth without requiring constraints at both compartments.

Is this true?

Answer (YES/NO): YES